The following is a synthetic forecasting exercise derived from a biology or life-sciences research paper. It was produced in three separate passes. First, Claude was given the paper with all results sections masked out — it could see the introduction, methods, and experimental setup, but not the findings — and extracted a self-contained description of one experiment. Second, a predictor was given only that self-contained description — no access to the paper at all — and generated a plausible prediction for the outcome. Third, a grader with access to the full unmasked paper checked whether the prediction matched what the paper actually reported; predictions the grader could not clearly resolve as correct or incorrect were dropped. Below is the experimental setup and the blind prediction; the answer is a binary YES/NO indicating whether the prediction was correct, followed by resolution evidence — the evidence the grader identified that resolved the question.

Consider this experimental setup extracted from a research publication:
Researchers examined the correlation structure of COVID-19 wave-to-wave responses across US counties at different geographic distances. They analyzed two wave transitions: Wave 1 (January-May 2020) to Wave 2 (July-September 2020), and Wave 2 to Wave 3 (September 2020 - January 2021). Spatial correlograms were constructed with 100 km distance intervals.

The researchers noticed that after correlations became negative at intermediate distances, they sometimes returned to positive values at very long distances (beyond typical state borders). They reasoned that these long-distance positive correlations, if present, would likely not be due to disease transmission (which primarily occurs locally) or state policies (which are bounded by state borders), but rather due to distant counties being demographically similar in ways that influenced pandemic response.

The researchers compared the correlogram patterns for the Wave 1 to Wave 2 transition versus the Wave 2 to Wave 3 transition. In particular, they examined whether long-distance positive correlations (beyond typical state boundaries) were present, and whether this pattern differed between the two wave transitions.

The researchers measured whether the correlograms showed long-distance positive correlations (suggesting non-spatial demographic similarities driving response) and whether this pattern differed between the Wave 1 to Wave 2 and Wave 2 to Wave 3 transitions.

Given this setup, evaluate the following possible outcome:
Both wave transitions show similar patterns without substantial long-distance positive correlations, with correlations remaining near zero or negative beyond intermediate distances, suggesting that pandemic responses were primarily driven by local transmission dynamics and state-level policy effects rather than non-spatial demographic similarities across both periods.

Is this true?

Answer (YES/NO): NO